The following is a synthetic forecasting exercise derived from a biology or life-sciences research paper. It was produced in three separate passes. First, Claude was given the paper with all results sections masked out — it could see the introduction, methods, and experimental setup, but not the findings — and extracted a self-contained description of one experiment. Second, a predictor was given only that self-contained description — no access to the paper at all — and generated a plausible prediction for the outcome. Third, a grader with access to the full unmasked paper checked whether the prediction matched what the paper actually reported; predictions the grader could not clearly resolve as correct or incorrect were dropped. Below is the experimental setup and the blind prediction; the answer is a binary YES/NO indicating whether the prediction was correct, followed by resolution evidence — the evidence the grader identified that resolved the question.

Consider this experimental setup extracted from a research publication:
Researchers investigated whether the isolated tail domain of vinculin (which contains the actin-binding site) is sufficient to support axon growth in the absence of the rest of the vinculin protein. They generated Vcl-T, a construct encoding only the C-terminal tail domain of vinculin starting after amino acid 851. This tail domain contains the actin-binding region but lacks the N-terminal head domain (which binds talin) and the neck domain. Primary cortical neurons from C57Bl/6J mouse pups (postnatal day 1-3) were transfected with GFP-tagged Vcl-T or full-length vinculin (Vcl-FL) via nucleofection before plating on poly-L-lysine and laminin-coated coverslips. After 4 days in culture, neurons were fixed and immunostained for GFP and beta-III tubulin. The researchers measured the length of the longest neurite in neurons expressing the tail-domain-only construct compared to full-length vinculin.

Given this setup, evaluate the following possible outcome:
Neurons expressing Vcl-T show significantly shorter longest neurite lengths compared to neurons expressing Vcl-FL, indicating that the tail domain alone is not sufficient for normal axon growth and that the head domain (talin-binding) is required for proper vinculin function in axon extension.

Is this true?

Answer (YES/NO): NO